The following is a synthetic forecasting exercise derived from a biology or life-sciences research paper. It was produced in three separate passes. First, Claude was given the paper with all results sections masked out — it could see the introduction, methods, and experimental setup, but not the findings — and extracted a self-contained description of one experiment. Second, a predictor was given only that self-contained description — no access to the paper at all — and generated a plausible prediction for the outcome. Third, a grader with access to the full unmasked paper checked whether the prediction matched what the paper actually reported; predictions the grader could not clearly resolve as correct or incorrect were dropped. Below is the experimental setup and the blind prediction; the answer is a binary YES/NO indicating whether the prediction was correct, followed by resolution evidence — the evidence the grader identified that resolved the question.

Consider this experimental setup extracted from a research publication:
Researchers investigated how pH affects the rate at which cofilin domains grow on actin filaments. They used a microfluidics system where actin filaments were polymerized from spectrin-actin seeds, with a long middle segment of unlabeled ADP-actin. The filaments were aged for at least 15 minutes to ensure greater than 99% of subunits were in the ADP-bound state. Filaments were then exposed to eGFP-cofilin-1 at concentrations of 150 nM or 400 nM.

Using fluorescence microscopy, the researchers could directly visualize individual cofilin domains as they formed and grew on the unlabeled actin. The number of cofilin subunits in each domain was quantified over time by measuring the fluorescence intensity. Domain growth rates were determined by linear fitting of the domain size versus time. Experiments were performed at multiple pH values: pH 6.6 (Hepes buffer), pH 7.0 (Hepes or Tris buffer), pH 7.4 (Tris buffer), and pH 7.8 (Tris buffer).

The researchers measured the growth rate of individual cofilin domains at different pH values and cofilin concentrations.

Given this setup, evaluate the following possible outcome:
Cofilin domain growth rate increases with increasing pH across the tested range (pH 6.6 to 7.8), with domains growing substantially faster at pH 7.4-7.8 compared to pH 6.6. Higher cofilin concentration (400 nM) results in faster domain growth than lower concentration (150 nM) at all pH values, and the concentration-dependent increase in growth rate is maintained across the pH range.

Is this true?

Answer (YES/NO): NO